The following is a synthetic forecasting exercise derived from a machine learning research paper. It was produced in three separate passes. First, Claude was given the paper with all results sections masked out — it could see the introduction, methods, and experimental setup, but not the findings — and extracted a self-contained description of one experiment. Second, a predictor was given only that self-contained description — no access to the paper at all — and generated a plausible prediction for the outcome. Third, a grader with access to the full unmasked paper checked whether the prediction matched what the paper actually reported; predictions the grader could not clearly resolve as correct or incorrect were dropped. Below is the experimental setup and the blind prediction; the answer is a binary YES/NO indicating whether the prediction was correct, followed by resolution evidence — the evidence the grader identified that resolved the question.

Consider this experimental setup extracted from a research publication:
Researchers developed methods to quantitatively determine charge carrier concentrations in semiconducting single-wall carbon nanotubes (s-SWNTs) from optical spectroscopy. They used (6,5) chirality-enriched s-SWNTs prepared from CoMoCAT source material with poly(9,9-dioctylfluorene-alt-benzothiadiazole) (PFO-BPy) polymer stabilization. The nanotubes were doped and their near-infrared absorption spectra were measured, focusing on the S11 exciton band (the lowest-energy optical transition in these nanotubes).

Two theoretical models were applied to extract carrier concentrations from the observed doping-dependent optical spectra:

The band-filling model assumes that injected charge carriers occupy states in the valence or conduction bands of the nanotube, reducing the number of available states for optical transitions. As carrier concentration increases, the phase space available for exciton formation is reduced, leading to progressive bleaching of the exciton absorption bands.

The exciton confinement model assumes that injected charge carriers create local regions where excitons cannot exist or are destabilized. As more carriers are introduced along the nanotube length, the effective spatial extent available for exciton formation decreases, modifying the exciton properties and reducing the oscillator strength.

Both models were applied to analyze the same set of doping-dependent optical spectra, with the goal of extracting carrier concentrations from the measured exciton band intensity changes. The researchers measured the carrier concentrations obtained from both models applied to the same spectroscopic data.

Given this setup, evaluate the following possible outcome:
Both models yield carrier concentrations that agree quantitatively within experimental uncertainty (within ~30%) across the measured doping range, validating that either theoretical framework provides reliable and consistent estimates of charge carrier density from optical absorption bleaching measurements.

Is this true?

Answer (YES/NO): NO